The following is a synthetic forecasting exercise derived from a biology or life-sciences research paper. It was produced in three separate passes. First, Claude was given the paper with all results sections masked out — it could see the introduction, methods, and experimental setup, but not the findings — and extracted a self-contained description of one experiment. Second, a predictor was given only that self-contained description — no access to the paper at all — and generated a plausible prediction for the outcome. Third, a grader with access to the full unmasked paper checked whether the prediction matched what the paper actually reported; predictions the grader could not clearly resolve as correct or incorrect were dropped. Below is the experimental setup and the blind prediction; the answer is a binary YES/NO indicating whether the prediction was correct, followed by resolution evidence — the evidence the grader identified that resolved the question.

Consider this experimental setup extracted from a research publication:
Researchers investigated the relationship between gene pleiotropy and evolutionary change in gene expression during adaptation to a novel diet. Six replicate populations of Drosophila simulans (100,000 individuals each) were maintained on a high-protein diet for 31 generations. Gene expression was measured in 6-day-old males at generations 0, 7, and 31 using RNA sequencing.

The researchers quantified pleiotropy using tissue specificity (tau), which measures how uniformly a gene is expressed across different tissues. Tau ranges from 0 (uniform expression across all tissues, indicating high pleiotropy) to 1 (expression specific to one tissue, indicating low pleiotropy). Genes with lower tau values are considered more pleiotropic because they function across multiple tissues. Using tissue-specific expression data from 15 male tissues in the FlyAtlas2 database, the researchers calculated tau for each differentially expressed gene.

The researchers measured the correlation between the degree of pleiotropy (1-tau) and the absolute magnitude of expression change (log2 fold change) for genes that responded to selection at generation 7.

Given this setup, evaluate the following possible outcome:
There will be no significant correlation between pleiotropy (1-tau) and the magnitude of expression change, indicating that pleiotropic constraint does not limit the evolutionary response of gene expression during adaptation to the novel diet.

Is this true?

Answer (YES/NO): NO